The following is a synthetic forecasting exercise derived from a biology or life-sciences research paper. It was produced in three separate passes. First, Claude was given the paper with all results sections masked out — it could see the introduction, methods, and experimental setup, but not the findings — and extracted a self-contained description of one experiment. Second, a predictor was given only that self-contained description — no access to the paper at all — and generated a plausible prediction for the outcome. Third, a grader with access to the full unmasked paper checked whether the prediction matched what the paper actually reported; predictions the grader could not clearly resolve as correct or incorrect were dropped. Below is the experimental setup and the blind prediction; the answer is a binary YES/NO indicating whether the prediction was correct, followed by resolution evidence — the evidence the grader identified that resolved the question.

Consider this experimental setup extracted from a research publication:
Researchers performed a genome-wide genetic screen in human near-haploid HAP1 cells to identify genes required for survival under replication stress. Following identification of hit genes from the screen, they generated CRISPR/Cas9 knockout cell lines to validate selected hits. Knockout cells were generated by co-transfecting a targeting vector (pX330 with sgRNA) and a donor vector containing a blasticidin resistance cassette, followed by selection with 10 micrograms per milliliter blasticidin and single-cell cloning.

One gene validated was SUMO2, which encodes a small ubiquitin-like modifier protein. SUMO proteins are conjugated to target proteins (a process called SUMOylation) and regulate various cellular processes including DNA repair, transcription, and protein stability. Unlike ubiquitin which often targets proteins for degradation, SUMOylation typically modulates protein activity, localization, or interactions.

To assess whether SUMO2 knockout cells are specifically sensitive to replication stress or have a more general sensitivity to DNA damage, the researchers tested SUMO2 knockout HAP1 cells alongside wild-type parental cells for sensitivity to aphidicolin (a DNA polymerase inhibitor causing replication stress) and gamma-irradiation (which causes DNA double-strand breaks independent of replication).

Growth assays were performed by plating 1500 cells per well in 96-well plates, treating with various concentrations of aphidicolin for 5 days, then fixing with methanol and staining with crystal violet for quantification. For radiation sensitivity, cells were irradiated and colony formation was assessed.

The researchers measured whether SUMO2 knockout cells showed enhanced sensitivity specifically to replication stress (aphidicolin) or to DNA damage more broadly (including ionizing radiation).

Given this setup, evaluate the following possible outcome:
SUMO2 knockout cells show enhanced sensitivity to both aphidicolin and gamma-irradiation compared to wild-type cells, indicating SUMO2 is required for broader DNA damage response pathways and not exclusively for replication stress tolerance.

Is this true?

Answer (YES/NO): YES